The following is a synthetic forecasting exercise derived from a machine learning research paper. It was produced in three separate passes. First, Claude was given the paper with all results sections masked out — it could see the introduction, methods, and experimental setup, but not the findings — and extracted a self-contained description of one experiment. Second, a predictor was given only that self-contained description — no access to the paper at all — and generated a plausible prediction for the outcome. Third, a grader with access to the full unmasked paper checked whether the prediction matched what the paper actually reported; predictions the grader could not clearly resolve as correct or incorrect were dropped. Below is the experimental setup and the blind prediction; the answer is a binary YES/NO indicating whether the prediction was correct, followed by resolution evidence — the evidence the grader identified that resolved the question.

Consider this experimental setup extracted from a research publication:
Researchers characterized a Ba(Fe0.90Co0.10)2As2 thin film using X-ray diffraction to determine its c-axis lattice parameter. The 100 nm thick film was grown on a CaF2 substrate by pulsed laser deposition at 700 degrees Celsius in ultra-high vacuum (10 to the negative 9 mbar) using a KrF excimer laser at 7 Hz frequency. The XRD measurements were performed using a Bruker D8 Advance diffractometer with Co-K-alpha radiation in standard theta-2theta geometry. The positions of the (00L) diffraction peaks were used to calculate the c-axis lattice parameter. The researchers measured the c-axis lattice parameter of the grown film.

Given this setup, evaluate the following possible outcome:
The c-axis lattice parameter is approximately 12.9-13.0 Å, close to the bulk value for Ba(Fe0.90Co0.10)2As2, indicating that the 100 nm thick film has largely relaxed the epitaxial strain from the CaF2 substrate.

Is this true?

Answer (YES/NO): NO